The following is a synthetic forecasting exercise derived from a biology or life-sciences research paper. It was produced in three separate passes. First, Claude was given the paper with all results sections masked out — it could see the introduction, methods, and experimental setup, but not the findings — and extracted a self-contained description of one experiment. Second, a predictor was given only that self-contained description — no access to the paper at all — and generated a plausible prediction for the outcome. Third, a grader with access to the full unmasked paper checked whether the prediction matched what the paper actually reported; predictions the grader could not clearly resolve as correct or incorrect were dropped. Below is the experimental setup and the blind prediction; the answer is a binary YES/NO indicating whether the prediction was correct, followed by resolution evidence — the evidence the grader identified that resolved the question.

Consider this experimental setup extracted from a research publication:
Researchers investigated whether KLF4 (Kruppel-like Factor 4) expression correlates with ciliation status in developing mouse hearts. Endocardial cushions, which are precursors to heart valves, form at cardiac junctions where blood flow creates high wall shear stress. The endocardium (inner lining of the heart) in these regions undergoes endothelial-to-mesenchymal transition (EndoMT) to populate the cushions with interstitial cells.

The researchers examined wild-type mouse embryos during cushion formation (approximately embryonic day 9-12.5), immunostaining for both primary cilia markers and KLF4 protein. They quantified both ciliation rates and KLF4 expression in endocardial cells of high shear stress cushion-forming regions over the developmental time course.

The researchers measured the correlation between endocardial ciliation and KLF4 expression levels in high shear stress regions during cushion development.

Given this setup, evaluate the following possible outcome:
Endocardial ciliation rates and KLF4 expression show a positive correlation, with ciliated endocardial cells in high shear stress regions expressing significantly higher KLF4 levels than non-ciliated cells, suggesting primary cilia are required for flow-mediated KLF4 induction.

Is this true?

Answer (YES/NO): YES